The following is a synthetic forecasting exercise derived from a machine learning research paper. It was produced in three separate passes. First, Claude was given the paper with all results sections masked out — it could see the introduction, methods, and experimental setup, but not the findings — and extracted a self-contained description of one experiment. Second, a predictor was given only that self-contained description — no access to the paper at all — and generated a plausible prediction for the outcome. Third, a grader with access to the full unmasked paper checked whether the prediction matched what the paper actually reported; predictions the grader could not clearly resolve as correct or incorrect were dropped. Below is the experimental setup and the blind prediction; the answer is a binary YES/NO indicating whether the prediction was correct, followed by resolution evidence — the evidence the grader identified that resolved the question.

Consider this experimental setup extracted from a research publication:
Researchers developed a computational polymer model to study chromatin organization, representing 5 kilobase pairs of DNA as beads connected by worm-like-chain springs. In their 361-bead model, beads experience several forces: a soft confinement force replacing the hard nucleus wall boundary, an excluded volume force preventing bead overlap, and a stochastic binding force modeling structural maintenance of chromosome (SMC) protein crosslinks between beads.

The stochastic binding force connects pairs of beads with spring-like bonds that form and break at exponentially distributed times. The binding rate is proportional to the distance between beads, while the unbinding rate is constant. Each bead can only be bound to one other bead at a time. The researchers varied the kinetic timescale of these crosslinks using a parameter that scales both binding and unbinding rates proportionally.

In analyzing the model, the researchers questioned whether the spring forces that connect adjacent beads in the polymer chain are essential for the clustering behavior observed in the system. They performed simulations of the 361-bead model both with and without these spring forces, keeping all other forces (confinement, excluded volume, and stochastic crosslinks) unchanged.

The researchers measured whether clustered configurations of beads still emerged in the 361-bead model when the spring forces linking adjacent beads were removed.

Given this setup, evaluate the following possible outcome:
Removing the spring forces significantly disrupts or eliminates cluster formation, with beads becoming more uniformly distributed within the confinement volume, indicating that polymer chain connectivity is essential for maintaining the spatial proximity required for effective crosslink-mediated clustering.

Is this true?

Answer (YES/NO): NO